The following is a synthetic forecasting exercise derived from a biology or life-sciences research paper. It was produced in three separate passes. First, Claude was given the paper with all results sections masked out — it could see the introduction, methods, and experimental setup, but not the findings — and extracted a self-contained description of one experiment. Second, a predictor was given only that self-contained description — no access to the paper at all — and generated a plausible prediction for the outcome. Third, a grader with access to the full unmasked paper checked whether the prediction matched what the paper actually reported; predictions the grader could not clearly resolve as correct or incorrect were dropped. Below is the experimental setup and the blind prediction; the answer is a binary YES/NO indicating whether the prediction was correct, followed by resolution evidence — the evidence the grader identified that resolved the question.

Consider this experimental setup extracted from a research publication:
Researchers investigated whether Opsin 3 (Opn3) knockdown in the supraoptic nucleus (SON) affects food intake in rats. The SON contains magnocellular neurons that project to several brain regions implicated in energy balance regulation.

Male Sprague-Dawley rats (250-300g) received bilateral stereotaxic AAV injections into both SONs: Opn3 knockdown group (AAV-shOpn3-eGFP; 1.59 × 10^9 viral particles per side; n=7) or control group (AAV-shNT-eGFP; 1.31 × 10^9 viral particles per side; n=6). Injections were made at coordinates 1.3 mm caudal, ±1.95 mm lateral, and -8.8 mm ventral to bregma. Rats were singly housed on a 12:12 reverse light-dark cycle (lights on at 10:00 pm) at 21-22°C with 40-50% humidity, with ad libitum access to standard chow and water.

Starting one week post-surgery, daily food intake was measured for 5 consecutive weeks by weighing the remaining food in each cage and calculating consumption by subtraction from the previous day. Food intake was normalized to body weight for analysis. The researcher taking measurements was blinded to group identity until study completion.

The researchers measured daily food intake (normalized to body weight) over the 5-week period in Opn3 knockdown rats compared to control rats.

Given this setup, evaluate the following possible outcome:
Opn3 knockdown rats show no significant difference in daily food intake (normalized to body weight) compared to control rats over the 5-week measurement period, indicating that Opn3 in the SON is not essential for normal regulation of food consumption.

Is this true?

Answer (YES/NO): YES